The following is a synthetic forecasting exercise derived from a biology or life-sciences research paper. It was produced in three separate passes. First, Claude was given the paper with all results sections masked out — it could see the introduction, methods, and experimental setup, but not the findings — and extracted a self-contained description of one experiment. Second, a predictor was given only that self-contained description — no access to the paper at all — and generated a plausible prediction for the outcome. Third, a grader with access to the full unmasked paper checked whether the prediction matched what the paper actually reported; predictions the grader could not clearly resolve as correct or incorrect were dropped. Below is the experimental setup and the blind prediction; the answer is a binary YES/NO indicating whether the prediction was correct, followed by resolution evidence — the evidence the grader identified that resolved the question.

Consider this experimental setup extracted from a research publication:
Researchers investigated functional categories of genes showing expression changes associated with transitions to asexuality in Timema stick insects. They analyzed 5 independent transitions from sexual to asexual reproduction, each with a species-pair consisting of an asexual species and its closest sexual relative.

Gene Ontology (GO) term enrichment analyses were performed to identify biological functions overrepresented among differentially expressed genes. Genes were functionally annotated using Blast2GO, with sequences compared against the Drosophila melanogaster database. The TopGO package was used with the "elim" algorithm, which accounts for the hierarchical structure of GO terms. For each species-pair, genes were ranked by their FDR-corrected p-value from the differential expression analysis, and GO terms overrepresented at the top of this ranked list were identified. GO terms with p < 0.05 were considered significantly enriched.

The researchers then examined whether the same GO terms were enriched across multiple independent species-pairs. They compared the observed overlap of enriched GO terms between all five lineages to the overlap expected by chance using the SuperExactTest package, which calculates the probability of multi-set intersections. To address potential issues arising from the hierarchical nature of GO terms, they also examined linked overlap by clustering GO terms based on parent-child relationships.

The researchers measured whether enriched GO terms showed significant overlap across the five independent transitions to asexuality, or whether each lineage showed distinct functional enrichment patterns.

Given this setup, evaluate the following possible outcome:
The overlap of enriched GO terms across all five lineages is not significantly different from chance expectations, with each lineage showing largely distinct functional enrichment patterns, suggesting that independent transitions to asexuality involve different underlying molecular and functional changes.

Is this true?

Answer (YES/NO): YES